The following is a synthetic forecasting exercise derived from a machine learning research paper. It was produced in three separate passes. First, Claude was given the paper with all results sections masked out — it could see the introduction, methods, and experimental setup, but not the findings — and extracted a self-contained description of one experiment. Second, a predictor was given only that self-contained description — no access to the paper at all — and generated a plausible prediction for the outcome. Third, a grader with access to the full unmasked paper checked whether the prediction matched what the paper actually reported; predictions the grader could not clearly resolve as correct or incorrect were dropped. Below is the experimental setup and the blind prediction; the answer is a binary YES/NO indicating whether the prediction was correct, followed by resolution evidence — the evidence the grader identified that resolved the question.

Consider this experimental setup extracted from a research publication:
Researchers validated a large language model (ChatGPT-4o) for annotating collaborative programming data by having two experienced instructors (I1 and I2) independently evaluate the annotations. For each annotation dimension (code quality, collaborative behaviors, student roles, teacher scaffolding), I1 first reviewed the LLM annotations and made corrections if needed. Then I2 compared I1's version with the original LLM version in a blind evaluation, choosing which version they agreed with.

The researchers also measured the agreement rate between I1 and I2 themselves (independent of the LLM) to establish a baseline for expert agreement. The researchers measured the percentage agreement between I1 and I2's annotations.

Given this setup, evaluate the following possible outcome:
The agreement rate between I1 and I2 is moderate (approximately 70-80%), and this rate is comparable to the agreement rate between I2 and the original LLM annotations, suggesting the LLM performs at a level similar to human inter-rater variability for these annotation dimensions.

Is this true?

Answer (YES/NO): NO